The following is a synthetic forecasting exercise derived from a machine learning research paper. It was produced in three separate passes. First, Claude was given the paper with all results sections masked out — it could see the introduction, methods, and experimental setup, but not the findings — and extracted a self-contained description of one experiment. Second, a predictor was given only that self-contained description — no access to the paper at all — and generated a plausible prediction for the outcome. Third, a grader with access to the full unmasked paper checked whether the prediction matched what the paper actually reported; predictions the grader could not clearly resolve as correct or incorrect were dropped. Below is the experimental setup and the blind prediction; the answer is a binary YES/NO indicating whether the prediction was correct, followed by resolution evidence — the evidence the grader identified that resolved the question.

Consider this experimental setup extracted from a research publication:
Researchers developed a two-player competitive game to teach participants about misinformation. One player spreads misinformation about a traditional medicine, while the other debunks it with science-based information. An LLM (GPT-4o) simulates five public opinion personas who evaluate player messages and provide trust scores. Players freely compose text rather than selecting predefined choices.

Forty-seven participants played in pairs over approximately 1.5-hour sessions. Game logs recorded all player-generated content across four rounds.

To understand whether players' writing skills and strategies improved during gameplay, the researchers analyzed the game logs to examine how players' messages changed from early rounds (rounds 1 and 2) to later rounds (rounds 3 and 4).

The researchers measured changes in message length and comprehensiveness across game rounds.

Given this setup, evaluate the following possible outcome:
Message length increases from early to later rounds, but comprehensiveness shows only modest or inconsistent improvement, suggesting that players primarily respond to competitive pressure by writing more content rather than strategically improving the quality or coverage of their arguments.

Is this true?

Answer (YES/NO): NO